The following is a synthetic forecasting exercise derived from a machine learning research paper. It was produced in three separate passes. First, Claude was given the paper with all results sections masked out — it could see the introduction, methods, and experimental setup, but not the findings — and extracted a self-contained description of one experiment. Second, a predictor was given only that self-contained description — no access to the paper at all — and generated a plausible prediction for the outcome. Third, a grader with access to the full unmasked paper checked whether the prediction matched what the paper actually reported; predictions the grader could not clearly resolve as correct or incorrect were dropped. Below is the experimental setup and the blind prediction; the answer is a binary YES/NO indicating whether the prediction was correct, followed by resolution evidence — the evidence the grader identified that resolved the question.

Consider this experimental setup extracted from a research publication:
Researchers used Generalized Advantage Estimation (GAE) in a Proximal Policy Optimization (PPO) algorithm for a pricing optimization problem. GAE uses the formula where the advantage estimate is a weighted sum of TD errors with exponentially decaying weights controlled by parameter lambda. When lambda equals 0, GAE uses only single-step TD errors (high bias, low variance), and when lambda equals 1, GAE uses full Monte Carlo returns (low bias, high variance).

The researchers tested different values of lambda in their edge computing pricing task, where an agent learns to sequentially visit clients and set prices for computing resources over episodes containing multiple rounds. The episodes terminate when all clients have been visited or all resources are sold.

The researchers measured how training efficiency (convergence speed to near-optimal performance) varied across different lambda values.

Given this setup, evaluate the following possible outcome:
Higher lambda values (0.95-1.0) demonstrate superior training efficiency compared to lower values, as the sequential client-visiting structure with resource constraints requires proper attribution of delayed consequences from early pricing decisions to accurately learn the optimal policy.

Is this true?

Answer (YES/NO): NO